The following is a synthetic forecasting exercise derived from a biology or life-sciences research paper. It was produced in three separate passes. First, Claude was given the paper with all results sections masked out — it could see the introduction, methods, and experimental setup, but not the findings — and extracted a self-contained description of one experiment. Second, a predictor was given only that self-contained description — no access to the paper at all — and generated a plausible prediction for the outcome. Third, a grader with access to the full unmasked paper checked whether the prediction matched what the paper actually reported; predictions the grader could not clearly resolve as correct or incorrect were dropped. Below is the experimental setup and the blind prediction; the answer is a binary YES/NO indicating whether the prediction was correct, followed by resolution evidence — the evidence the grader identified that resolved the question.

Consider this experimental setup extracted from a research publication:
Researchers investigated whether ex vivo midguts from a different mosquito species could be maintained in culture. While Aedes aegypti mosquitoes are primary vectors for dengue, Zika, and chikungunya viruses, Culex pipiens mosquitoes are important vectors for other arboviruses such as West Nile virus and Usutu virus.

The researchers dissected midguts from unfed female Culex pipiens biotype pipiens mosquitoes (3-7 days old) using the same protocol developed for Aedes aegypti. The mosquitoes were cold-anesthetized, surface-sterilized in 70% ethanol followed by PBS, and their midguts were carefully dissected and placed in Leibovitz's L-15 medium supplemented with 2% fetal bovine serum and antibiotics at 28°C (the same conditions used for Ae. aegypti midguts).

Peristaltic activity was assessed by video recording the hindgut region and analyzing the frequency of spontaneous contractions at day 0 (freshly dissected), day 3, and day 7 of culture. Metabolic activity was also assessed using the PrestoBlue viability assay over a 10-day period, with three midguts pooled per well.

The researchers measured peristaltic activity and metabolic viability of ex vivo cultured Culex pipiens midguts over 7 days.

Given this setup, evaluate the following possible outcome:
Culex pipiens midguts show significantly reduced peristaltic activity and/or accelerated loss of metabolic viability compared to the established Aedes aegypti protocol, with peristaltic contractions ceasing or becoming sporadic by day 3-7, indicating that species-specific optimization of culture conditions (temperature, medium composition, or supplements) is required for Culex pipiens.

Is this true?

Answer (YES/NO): NO